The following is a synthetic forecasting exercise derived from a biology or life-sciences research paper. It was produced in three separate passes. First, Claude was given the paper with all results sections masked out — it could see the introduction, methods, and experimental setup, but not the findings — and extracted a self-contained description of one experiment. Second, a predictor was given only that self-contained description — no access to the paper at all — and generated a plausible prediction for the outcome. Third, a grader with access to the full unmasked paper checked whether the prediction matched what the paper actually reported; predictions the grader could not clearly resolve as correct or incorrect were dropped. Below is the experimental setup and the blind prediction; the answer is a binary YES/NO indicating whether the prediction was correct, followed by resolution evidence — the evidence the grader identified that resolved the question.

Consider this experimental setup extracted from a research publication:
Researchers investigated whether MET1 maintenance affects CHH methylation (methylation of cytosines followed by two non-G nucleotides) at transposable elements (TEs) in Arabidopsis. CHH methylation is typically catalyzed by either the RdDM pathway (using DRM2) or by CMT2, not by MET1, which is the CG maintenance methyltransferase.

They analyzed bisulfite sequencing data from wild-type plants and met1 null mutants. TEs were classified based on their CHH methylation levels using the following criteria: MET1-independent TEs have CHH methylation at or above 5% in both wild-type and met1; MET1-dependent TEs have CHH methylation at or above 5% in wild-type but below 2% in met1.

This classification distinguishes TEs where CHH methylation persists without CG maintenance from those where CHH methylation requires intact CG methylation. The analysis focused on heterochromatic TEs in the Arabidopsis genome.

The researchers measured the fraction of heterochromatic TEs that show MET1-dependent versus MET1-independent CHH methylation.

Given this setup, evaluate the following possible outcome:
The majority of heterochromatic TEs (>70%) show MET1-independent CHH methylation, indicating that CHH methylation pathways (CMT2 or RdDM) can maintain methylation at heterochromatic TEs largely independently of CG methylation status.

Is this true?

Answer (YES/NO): YES